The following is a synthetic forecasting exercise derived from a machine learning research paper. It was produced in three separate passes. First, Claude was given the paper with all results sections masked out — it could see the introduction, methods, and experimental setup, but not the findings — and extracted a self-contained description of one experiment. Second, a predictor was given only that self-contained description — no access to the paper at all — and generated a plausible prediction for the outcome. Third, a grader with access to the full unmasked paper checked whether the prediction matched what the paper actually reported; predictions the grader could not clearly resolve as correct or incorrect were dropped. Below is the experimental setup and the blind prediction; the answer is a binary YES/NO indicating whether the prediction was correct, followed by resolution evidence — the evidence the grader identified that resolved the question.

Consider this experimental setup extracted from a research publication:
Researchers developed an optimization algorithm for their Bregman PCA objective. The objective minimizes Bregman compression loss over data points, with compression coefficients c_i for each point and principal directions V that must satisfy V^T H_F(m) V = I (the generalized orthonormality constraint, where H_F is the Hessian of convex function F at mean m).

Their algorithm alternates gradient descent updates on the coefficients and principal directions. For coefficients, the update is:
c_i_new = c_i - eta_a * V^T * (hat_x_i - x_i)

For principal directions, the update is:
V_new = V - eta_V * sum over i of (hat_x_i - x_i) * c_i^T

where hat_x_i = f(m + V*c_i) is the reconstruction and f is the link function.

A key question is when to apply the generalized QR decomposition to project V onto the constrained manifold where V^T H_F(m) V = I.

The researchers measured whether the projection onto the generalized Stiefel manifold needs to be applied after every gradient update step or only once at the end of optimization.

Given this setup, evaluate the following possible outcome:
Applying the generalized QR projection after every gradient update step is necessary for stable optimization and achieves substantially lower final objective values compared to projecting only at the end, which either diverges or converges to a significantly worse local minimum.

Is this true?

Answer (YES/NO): NO